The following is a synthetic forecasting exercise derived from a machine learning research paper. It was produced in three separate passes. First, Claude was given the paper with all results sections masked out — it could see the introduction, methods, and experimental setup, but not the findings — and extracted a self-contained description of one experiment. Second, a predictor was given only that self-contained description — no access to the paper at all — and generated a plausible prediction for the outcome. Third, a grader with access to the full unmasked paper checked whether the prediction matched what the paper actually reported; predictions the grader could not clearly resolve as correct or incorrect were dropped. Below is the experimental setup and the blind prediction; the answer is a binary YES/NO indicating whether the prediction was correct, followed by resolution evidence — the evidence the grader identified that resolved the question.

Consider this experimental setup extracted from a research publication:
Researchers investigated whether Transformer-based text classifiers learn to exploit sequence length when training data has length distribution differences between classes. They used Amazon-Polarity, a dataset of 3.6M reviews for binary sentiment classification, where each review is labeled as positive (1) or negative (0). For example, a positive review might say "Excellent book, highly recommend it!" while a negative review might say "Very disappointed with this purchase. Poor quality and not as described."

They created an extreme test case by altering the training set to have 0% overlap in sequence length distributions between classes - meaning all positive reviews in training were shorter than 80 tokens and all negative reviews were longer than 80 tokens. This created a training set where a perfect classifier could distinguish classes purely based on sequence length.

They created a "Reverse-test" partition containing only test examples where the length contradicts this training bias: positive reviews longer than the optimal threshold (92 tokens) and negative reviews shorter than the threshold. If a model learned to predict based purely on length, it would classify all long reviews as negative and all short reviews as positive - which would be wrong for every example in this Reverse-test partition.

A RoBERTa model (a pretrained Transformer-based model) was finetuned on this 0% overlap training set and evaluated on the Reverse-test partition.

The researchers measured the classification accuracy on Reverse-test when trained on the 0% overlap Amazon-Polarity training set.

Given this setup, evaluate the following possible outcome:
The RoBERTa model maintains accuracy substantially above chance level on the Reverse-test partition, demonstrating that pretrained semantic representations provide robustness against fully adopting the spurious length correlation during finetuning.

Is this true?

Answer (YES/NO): NO